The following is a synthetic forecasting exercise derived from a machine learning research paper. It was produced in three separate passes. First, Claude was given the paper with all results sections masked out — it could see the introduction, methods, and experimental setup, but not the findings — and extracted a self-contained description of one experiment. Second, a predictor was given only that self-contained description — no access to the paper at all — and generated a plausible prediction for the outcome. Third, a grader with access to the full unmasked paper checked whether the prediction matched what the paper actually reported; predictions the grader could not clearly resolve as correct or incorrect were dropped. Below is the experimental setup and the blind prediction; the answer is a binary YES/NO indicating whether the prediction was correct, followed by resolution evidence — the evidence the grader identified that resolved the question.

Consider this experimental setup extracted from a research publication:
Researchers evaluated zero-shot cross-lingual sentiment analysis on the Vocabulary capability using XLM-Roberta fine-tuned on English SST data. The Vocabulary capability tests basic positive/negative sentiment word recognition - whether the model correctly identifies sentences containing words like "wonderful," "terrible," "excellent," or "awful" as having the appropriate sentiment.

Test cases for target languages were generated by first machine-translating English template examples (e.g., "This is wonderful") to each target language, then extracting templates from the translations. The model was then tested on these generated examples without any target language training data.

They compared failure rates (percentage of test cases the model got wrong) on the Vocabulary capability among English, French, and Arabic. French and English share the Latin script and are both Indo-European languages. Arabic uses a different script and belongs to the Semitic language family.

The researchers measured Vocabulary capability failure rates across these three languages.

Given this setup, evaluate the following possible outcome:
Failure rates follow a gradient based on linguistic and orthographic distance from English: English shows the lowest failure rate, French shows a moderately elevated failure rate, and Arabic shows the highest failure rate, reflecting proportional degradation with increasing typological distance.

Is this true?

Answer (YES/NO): NO